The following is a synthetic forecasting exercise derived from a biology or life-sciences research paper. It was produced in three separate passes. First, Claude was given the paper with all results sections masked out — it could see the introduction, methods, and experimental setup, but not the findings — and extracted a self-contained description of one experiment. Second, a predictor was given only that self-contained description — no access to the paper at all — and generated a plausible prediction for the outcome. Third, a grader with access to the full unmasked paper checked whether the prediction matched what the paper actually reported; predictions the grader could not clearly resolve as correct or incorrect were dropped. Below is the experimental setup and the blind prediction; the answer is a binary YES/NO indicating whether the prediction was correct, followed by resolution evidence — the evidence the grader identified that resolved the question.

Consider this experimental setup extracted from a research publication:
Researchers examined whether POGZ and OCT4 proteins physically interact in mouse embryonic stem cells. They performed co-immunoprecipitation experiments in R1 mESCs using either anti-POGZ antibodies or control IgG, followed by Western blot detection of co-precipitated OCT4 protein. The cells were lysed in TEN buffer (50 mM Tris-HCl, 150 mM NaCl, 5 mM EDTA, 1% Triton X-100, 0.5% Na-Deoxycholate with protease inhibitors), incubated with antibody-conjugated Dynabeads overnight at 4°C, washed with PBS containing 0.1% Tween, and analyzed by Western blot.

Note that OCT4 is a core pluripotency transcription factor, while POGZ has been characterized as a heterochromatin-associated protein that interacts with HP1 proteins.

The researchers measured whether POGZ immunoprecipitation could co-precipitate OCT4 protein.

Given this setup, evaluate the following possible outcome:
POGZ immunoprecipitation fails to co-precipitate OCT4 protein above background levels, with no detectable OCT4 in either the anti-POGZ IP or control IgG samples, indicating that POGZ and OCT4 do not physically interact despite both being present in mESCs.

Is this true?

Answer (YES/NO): NO